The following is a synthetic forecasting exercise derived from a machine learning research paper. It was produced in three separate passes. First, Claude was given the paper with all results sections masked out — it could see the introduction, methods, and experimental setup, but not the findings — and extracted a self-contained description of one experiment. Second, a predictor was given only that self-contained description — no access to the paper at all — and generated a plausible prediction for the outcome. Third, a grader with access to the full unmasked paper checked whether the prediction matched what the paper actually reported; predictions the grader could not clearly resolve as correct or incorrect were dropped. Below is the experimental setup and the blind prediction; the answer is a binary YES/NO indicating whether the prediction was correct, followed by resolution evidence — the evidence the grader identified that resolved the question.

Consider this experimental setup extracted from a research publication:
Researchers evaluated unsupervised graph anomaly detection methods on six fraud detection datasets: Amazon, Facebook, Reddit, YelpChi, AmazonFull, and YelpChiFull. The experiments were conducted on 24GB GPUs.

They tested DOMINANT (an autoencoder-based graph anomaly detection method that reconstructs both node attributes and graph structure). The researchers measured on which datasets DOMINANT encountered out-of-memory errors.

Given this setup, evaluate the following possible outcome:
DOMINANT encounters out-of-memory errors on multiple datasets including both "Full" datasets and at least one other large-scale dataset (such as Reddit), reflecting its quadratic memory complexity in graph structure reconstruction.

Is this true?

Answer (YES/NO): NO